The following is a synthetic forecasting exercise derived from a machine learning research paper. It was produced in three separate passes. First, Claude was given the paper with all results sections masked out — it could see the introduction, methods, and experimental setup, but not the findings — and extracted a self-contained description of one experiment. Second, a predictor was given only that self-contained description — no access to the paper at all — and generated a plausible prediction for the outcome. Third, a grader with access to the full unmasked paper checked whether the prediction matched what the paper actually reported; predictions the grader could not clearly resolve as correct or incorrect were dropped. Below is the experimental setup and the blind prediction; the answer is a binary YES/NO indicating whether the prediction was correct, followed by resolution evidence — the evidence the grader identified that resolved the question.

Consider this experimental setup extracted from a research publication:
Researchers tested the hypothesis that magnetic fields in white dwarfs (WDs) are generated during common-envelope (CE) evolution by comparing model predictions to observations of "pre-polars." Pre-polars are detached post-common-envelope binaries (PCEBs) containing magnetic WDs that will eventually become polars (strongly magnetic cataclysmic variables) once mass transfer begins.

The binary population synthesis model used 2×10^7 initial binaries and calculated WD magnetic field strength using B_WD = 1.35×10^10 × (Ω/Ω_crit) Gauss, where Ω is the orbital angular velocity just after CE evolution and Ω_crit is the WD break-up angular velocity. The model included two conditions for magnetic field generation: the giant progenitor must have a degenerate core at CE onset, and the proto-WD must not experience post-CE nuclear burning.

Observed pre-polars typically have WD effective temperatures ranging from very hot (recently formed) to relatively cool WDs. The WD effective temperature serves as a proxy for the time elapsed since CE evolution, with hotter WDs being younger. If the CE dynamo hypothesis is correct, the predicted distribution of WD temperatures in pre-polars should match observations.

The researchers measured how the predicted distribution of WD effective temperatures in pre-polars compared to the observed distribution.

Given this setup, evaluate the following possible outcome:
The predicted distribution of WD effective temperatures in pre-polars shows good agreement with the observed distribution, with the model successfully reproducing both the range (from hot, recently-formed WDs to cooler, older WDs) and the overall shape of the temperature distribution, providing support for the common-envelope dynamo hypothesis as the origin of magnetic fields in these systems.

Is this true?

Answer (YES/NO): NO